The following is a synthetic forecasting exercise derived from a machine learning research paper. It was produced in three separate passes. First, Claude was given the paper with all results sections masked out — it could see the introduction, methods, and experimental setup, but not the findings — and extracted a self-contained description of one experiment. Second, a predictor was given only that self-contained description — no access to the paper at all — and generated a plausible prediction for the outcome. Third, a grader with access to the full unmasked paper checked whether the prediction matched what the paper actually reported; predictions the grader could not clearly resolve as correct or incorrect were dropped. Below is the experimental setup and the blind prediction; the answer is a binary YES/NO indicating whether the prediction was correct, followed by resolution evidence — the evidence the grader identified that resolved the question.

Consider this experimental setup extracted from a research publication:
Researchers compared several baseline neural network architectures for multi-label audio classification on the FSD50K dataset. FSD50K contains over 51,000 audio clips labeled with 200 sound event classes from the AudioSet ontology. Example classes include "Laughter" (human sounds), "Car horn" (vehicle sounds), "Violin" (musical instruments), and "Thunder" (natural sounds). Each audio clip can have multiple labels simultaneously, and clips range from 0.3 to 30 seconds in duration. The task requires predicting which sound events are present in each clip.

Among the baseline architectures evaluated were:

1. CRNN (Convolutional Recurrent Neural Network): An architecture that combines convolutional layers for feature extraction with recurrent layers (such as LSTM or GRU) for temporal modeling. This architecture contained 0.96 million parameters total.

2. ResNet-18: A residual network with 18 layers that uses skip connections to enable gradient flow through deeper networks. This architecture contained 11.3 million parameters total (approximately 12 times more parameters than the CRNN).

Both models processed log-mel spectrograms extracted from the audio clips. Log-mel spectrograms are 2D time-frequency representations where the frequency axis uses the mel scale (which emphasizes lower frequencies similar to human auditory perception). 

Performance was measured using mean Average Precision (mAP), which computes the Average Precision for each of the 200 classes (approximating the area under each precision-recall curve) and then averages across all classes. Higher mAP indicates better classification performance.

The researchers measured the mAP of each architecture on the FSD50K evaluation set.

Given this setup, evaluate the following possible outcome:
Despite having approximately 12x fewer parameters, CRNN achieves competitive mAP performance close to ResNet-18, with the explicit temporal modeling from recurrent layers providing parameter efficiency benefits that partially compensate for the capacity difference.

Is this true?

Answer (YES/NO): NO